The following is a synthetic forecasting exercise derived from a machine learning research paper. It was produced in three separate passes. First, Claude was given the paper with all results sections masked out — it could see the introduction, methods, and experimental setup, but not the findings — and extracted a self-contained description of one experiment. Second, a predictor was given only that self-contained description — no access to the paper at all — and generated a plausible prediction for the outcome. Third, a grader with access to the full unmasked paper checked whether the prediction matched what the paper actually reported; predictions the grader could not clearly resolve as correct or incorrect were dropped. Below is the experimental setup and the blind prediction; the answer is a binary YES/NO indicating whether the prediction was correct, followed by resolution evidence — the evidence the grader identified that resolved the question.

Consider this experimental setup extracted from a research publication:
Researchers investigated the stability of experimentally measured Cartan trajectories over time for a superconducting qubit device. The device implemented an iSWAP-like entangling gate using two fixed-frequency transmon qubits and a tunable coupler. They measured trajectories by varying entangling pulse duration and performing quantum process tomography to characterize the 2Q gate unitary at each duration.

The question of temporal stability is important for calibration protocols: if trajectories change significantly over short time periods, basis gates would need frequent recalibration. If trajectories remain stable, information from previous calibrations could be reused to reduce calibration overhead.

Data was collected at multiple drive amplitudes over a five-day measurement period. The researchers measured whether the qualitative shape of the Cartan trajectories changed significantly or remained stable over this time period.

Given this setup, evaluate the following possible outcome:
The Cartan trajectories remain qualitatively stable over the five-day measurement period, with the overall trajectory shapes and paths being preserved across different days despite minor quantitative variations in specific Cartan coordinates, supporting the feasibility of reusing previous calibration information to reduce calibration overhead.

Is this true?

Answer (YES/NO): YES